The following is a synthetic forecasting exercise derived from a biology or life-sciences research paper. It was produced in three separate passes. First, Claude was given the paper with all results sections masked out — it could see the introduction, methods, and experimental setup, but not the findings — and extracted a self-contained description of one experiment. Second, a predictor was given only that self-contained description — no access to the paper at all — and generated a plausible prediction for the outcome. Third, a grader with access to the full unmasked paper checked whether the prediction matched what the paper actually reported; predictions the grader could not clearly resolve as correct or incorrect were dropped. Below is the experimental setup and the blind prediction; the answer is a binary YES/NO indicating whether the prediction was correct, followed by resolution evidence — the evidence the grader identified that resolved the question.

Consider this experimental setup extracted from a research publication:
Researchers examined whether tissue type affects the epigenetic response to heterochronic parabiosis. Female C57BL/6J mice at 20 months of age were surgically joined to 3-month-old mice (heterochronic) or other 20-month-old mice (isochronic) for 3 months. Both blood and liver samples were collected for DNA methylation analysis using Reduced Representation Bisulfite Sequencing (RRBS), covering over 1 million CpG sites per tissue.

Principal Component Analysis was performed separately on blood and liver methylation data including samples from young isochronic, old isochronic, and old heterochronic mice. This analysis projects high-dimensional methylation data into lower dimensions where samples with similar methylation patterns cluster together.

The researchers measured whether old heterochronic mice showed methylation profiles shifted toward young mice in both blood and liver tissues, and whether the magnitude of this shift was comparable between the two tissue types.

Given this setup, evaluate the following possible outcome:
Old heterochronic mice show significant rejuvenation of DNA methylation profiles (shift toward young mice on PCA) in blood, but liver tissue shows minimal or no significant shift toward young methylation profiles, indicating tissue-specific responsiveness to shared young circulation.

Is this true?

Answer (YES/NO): NO